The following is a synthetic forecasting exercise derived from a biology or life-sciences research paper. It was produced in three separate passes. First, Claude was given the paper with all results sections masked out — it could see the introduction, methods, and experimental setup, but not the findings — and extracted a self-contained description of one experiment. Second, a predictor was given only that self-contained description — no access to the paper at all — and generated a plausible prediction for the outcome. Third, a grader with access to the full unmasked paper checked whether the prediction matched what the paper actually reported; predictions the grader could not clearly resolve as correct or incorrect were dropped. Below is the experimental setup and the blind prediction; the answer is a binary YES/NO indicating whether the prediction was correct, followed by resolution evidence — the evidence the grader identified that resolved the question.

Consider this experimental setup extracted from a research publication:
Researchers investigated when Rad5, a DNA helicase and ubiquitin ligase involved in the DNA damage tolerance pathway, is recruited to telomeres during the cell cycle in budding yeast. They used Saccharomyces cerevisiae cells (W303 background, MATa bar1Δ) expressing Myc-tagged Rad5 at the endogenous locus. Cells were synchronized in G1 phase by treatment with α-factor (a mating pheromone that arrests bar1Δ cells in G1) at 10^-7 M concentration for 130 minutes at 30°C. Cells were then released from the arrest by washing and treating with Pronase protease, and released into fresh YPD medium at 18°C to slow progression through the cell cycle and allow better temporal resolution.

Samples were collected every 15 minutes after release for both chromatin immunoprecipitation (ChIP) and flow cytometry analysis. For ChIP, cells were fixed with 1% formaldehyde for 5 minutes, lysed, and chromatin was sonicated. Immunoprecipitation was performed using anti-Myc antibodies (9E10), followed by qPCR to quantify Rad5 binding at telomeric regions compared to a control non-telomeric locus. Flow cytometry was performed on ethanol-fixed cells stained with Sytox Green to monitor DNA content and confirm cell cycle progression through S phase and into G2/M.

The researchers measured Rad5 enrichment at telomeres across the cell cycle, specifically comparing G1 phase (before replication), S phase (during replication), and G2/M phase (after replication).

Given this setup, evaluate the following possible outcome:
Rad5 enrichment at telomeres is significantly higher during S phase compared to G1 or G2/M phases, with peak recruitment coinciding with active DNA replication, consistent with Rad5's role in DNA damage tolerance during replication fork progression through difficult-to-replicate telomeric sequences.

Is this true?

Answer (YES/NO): YES